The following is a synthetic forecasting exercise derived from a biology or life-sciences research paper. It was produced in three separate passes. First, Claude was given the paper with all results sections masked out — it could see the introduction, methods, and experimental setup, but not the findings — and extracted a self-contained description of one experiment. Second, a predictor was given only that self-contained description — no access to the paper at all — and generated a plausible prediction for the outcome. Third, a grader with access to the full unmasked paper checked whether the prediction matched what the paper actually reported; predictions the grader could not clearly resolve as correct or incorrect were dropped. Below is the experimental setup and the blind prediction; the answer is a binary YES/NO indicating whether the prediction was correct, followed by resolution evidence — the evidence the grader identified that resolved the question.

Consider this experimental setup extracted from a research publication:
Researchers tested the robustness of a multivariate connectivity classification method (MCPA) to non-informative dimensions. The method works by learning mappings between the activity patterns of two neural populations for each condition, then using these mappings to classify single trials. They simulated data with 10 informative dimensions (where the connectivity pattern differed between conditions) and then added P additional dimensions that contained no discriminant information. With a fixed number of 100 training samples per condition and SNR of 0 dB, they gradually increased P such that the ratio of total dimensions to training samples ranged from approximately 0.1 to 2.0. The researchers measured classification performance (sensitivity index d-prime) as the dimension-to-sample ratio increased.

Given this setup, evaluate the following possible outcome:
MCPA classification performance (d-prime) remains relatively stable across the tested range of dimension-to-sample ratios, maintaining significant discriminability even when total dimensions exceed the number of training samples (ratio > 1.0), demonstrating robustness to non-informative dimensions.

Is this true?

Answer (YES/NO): NO